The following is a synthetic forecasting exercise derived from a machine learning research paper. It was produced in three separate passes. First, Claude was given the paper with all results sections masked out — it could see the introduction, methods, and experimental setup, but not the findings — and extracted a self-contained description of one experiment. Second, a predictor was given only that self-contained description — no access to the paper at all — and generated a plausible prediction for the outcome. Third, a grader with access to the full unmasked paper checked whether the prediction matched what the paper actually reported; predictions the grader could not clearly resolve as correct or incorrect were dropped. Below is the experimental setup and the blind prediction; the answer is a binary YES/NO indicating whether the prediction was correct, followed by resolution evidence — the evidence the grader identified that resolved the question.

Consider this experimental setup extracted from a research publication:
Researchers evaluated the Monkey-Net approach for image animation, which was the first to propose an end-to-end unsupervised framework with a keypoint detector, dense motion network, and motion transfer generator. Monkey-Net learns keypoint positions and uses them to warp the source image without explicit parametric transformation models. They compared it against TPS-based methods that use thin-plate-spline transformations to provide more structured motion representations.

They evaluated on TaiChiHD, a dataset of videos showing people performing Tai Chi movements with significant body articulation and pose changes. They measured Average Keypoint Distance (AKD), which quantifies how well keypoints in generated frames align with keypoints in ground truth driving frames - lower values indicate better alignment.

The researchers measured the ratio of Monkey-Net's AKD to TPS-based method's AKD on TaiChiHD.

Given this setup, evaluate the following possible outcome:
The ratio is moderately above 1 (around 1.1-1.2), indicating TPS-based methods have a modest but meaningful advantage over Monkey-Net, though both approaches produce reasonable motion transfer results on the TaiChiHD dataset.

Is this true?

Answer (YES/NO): NO